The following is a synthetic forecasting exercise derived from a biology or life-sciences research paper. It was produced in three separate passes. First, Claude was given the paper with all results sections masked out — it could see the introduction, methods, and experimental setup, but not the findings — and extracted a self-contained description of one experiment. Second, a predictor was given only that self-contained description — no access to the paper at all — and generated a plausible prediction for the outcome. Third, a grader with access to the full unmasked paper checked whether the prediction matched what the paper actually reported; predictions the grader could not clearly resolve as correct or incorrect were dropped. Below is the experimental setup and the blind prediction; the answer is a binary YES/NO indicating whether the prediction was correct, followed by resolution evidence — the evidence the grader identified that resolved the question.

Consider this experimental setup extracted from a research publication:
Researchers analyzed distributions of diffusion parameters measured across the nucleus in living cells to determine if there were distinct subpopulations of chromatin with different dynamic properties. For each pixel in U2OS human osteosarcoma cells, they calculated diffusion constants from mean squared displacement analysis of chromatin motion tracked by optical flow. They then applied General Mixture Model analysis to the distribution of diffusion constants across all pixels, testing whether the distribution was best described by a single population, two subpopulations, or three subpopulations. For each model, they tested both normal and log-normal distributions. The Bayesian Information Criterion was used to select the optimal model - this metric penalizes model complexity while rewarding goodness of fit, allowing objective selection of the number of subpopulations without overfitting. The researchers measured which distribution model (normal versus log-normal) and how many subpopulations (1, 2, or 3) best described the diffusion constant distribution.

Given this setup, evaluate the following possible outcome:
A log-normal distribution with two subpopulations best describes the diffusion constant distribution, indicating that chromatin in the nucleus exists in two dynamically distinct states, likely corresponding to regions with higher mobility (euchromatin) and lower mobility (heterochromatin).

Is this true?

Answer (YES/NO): NO